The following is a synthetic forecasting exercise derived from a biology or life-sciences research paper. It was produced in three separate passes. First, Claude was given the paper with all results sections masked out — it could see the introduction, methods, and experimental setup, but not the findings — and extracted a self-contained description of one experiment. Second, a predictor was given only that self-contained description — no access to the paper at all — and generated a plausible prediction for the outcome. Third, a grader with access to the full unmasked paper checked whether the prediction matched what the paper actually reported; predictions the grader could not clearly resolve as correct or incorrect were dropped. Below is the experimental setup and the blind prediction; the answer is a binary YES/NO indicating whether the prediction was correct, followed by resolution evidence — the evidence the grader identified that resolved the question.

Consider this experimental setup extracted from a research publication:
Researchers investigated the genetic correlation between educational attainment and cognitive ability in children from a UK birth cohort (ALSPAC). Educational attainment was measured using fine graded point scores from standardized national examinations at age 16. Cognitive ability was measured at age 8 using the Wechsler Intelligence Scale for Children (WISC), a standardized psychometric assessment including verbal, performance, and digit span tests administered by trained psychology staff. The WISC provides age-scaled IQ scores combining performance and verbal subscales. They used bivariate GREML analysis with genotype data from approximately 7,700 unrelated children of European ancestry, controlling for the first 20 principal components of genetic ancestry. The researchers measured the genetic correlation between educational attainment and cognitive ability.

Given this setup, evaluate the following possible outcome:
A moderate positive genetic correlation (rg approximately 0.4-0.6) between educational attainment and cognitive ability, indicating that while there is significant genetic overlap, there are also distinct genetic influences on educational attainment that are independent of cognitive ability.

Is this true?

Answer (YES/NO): NO